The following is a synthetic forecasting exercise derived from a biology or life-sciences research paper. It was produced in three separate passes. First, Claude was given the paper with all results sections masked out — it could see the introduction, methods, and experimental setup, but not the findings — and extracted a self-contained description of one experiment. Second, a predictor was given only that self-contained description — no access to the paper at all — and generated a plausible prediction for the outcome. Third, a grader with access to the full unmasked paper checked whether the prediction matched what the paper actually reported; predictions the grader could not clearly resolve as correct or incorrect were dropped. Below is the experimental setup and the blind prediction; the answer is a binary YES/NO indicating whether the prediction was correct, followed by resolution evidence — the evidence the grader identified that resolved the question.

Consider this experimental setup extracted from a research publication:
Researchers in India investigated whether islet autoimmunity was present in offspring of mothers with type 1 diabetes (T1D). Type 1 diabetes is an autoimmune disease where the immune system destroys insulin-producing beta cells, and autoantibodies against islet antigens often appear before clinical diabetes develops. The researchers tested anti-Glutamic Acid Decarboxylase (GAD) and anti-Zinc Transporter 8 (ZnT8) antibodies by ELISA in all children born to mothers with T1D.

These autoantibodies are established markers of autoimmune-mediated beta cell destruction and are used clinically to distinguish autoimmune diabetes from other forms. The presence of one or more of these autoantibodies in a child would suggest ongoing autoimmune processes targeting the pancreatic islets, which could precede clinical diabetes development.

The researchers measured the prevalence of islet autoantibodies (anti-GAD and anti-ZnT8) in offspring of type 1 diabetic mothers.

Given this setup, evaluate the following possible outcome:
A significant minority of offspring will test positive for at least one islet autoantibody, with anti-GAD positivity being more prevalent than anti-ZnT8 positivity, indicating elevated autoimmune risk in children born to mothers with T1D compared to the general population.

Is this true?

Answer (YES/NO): NO